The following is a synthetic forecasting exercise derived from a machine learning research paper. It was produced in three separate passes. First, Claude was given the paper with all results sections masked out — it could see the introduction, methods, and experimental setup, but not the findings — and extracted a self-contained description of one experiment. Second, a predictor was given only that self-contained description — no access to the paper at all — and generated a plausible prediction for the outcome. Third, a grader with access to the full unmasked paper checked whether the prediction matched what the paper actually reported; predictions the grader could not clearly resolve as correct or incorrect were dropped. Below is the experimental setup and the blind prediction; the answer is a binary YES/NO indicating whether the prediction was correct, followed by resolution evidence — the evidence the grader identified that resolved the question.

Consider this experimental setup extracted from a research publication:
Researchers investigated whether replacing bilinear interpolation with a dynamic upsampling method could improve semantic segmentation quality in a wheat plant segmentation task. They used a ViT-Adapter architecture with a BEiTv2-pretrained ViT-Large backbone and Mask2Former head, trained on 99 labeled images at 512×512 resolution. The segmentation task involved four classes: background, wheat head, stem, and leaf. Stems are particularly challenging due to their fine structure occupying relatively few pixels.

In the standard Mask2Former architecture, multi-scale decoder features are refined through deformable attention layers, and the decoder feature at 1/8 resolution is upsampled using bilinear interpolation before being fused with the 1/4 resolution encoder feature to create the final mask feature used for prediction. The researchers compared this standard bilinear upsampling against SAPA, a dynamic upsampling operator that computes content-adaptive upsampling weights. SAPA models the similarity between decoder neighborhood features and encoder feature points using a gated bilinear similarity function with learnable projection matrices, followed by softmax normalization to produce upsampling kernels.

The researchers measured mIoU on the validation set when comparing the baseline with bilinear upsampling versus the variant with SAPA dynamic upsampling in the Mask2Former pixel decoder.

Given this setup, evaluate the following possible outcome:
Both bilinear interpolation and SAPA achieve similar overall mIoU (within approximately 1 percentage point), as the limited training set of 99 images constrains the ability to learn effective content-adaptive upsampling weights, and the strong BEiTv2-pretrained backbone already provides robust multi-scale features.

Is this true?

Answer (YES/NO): YES